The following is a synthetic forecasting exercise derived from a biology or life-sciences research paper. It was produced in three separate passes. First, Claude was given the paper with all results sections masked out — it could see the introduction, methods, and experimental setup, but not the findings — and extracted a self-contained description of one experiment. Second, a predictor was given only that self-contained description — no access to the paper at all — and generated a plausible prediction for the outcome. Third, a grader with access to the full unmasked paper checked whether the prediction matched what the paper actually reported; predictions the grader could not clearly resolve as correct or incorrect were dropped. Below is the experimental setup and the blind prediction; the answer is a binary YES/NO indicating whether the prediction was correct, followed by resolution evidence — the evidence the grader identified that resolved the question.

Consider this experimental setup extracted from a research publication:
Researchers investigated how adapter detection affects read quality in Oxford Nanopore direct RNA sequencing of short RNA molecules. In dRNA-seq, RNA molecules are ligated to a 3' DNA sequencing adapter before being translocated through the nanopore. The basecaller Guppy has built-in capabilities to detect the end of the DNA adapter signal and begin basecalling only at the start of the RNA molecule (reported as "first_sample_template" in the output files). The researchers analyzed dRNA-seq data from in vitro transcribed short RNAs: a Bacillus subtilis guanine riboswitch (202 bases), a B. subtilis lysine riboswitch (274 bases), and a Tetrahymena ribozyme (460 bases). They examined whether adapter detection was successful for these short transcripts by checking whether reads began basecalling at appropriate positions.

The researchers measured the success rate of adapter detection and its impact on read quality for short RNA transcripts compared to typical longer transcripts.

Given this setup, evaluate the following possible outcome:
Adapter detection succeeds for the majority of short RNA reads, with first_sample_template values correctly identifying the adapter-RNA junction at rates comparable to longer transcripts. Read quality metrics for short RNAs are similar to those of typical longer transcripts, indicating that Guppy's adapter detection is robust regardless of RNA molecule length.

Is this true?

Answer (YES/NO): NO